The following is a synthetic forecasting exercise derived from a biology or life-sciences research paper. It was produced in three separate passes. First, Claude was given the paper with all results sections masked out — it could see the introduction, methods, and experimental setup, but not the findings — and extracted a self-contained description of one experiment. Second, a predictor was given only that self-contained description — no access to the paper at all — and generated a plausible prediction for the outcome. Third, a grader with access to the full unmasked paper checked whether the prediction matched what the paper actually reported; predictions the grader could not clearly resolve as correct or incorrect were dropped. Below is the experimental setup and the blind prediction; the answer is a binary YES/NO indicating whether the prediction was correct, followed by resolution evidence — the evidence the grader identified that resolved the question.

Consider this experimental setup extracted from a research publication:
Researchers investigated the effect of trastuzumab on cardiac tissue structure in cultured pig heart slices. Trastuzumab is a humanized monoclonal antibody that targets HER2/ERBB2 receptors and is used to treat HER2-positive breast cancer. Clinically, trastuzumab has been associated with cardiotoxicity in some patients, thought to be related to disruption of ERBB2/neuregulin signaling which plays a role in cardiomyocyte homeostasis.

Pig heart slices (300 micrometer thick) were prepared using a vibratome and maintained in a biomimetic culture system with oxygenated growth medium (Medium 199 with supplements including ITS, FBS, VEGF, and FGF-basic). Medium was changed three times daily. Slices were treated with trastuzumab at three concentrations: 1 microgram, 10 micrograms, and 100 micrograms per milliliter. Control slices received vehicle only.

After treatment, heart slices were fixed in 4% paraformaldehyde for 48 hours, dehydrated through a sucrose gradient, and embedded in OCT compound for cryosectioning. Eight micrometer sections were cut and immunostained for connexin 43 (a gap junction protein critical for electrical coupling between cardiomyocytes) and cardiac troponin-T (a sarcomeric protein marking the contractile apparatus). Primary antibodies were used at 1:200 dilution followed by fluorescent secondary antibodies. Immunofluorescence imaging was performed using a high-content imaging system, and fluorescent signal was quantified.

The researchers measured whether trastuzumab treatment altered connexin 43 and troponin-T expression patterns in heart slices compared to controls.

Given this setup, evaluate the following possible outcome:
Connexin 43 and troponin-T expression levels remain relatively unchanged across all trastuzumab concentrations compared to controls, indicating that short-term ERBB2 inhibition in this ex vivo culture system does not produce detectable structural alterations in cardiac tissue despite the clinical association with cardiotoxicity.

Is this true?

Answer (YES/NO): NO